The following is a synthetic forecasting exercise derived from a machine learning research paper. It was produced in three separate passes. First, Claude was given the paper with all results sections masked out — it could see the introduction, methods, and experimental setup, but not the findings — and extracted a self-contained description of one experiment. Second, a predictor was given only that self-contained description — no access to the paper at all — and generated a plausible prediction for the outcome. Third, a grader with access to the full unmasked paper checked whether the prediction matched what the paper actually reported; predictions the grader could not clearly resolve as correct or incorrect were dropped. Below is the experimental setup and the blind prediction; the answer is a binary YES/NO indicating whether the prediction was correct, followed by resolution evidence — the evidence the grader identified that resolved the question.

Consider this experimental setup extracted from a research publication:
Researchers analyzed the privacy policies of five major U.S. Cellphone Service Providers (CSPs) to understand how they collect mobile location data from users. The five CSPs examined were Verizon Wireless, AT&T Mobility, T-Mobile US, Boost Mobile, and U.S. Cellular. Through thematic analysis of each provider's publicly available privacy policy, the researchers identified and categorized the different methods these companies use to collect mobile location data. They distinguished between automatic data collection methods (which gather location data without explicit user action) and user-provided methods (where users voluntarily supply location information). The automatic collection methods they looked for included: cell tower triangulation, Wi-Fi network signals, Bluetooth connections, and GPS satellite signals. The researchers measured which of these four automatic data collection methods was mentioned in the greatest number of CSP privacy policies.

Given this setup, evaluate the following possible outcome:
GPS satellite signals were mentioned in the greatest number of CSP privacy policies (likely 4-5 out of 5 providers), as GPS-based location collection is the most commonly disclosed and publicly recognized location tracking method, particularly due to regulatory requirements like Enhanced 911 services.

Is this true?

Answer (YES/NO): NO